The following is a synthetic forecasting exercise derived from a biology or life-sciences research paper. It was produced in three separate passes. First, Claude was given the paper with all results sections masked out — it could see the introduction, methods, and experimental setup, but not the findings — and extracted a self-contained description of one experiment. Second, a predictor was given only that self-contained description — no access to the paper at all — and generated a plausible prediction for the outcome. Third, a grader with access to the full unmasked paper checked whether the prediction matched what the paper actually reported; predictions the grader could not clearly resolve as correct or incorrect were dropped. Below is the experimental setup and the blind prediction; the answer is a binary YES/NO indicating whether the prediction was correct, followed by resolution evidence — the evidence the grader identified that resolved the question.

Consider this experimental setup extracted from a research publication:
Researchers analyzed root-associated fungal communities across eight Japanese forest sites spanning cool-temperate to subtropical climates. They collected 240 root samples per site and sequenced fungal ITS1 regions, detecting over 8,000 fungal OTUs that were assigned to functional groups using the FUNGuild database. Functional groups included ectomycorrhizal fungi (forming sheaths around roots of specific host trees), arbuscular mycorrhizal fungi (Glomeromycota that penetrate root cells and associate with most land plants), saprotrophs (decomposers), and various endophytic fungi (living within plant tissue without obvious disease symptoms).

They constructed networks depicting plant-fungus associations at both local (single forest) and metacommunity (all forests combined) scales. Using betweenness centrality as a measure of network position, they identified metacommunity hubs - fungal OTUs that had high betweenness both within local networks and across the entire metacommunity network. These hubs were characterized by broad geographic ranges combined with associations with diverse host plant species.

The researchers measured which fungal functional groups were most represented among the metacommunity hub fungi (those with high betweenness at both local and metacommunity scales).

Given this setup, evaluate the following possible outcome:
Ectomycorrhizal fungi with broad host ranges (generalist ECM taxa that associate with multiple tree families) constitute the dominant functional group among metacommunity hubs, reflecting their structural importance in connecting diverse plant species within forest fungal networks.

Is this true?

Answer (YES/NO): NO